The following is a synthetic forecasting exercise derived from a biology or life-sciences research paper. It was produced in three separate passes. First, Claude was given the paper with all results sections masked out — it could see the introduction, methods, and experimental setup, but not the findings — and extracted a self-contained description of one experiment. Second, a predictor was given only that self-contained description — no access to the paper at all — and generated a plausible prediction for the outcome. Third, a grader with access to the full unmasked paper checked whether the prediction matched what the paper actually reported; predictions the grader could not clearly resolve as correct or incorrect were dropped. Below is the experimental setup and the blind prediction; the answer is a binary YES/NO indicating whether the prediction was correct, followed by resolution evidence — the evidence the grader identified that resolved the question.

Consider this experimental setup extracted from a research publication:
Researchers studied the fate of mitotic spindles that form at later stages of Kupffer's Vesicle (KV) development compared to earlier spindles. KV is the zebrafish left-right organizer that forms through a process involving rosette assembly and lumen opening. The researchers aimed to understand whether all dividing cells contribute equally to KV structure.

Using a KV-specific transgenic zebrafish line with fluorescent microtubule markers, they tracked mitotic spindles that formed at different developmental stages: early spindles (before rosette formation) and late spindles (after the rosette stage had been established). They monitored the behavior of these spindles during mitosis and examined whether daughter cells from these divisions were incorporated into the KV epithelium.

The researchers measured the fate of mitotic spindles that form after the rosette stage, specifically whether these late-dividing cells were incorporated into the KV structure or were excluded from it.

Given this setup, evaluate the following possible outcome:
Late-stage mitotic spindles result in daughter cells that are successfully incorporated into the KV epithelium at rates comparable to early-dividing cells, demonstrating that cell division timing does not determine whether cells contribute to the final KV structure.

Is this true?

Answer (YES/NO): NO